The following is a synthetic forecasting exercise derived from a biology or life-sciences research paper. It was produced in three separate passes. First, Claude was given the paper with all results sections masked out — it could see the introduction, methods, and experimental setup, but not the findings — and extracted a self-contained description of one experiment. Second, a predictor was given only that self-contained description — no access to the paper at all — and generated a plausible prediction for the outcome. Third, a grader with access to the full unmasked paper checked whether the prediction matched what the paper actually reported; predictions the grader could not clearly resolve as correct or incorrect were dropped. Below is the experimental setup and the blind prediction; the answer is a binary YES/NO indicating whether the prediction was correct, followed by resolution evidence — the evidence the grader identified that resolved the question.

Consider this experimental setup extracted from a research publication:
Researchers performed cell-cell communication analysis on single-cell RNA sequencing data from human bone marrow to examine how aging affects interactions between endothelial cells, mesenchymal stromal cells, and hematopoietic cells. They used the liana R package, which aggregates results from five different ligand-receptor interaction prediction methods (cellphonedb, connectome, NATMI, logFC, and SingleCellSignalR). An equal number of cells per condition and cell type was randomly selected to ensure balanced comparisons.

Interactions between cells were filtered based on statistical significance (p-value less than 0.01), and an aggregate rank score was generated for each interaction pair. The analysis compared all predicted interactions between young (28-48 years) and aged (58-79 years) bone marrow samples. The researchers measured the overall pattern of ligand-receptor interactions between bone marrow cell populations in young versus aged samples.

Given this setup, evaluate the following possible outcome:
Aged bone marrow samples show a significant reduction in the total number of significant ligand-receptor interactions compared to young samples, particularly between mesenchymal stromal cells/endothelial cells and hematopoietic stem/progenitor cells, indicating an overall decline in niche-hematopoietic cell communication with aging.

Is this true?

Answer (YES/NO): NO